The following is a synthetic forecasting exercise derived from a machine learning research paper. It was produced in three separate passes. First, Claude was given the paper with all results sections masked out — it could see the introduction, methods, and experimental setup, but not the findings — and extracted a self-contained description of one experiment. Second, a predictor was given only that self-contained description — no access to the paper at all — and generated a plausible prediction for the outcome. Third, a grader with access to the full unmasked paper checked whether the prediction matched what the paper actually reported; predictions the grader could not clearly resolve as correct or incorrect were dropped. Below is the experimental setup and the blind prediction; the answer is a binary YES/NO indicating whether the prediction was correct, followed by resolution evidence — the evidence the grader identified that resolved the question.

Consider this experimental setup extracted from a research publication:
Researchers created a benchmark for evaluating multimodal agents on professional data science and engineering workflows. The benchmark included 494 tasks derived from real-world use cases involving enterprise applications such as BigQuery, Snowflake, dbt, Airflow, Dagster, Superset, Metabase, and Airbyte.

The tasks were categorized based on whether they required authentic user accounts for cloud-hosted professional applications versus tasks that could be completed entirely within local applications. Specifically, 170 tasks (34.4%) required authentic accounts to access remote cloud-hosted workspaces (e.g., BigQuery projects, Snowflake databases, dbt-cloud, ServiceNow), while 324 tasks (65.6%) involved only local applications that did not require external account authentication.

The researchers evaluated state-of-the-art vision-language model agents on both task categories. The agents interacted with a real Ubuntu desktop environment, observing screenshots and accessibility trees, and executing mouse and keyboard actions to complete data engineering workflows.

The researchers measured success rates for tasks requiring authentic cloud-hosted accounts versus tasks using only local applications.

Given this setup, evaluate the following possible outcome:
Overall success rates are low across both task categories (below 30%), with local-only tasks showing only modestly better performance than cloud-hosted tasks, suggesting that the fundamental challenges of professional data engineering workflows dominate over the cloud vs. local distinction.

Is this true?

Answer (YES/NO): NO